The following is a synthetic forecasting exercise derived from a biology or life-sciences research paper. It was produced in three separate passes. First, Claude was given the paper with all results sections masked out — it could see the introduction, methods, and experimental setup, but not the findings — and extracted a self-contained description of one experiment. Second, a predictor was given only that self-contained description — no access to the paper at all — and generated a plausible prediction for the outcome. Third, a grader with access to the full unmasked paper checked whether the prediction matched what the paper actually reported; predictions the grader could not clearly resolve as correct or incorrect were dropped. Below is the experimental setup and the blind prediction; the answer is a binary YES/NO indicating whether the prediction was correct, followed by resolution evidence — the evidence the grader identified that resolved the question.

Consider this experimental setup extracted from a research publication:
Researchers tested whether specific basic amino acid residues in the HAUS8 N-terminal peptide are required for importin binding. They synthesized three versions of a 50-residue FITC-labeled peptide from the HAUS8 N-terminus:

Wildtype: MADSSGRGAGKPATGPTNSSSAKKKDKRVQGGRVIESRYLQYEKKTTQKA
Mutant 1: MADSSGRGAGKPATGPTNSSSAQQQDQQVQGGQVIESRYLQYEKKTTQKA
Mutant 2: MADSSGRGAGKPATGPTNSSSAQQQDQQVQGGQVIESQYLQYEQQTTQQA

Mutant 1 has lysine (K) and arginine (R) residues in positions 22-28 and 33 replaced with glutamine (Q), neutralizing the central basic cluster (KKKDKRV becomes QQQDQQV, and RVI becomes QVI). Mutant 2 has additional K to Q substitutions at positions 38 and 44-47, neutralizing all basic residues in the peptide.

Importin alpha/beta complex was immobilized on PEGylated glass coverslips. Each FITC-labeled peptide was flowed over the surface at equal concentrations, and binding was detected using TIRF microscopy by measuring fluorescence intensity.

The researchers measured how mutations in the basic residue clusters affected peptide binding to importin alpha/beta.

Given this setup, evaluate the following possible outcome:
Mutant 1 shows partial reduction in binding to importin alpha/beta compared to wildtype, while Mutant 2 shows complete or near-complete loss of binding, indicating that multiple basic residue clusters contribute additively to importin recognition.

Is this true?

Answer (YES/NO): NO